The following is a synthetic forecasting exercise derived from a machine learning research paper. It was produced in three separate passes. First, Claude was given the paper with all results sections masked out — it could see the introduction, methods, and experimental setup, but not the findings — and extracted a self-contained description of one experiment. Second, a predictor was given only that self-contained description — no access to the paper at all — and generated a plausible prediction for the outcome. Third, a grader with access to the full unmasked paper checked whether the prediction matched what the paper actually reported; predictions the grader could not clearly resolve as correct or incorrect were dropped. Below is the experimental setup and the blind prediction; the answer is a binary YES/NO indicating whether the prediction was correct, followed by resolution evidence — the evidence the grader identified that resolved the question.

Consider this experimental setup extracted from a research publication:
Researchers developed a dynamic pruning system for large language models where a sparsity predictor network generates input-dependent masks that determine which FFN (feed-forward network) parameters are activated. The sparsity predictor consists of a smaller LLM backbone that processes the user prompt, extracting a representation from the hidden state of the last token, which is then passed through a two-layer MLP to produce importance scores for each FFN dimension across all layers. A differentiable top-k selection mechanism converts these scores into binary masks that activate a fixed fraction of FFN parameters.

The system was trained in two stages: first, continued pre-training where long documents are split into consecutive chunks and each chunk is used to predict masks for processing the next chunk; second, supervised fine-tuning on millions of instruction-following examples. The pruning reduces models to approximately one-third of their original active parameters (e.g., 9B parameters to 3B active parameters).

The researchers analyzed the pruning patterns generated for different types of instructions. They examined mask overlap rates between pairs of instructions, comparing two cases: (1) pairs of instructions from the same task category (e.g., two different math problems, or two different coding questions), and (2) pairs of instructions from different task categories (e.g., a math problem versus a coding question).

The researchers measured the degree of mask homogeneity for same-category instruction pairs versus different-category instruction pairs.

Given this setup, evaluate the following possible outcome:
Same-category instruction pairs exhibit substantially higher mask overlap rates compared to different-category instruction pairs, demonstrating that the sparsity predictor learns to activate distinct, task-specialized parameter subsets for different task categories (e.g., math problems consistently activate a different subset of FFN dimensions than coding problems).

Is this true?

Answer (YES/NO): YES